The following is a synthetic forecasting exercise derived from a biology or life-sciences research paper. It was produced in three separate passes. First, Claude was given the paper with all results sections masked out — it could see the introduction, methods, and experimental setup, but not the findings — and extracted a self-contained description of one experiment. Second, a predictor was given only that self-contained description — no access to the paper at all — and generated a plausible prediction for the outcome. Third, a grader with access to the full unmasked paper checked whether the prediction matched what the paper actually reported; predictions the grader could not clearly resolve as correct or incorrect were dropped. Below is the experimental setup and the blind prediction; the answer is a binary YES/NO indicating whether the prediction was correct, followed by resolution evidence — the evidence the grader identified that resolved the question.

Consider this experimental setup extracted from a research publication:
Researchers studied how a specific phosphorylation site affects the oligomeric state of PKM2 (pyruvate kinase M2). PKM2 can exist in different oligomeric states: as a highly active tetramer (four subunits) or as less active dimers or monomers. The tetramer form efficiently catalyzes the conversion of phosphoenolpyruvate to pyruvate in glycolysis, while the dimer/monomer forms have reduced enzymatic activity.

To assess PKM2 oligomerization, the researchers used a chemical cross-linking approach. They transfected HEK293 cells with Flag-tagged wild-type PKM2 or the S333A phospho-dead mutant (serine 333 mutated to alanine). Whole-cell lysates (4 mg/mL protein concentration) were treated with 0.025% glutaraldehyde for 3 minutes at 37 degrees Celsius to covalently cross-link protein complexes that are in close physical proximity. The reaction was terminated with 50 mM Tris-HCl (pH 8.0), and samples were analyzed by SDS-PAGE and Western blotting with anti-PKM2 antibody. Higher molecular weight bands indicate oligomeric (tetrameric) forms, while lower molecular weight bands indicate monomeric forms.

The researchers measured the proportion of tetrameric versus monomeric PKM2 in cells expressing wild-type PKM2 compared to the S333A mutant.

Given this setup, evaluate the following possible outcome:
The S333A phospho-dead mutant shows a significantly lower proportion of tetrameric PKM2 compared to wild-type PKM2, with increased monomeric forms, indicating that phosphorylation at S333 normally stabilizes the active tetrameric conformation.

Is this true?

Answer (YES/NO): YES